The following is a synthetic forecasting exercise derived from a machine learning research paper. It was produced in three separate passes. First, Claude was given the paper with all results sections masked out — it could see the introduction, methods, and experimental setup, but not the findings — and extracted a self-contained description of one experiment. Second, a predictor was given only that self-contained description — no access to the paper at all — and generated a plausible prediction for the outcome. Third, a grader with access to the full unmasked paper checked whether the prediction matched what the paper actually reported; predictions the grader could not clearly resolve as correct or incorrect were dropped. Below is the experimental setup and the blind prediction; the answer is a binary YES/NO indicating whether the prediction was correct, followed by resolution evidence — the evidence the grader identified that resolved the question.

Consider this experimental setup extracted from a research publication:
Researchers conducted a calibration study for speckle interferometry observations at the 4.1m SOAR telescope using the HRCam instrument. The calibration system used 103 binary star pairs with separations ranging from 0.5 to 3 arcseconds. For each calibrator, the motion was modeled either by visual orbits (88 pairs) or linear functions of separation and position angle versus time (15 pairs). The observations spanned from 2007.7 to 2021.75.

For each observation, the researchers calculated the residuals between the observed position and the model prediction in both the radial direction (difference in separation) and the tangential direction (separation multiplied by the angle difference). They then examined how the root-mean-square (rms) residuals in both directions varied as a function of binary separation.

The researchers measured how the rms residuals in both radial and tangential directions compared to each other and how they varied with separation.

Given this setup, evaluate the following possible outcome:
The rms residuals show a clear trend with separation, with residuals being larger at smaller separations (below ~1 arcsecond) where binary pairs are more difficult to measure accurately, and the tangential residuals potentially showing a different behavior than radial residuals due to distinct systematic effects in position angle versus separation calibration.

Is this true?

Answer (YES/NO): NO